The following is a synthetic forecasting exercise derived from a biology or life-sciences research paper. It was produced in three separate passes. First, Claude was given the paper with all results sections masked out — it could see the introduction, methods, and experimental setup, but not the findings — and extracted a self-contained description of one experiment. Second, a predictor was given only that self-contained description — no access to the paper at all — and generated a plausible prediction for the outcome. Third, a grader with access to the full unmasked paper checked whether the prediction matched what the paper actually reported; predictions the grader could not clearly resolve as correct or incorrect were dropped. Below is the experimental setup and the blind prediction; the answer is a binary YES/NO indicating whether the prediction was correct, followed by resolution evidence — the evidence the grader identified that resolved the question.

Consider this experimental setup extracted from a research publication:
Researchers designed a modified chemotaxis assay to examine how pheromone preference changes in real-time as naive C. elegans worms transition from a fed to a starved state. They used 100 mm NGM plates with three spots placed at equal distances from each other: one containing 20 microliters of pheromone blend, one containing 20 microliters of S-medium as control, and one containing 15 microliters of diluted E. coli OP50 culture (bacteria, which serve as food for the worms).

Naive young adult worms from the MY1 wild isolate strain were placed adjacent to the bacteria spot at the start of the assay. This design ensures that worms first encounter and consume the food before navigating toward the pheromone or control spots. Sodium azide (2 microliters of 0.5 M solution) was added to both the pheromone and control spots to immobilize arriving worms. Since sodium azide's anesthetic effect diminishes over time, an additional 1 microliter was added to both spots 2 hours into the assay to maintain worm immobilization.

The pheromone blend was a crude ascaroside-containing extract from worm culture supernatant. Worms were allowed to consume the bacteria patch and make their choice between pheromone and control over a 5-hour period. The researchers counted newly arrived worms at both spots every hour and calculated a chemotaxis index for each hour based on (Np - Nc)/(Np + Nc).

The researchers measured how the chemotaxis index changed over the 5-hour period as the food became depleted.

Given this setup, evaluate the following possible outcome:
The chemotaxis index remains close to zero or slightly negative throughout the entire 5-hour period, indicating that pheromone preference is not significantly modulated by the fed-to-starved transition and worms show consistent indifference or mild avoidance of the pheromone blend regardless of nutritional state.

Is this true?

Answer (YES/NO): NO